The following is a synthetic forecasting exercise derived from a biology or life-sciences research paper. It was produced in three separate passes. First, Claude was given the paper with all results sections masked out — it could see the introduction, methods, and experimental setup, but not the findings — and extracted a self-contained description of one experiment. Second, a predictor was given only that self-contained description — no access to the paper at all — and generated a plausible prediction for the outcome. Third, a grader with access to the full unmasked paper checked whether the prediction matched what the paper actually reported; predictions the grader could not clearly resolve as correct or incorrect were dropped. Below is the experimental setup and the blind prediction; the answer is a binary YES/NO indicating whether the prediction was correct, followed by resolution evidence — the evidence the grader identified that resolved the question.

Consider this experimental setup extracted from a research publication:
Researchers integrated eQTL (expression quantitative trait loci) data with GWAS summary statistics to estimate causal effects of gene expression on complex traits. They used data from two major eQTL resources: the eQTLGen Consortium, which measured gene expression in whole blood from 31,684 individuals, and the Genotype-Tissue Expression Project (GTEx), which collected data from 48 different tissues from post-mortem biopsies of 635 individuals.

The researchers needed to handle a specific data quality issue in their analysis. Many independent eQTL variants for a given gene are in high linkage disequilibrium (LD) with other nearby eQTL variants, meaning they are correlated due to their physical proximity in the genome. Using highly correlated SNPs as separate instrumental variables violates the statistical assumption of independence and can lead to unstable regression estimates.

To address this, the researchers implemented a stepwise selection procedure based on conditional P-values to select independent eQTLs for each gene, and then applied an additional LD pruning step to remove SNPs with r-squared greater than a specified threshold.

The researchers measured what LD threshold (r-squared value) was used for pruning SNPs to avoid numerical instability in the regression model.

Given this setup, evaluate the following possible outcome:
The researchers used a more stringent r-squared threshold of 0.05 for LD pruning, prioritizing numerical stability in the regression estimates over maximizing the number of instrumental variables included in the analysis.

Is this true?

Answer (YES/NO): NO